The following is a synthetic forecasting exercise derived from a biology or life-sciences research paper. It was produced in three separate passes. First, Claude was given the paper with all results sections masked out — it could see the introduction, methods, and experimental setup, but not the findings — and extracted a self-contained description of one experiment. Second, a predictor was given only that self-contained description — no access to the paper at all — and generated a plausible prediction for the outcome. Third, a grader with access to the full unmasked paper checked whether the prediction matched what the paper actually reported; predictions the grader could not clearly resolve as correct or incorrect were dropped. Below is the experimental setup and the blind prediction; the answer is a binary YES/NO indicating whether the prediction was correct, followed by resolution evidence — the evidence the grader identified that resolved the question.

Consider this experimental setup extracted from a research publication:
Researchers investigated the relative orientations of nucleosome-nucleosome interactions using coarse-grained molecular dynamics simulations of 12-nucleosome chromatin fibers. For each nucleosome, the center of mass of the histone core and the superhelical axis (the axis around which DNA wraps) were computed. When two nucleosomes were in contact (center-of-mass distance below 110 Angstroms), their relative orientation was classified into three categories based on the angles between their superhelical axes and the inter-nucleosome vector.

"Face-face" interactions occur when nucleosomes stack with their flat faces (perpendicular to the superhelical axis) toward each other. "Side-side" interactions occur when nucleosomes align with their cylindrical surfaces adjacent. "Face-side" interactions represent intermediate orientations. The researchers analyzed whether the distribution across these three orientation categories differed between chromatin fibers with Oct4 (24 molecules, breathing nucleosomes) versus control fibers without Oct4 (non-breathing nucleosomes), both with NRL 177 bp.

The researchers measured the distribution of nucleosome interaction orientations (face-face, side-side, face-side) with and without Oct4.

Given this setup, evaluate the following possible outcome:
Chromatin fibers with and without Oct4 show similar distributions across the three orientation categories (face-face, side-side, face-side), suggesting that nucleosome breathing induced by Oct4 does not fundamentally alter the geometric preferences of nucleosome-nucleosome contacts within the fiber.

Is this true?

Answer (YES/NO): NO